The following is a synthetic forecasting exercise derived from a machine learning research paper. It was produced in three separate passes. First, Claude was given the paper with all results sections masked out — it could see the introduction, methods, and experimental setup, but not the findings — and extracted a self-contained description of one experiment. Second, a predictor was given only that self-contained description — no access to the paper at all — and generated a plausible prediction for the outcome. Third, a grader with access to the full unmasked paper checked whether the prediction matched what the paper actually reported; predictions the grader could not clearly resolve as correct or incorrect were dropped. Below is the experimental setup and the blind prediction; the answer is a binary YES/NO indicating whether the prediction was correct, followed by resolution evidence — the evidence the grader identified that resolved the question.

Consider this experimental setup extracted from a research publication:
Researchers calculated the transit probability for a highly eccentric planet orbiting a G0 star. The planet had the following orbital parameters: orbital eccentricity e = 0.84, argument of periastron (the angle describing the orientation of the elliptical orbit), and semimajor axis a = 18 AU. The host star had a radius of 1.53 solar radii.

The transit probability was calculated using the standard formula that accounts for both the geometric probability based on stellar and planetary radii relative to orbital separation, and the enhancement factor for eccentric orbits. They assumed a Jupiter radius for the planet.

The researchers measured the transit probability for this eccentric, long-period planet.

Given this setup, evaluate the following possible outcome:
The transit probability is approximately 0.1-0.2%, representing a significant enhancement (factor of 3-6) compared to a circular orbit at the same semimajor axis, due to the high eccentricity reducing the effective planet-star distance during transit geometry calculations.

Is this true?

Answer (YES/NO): YES